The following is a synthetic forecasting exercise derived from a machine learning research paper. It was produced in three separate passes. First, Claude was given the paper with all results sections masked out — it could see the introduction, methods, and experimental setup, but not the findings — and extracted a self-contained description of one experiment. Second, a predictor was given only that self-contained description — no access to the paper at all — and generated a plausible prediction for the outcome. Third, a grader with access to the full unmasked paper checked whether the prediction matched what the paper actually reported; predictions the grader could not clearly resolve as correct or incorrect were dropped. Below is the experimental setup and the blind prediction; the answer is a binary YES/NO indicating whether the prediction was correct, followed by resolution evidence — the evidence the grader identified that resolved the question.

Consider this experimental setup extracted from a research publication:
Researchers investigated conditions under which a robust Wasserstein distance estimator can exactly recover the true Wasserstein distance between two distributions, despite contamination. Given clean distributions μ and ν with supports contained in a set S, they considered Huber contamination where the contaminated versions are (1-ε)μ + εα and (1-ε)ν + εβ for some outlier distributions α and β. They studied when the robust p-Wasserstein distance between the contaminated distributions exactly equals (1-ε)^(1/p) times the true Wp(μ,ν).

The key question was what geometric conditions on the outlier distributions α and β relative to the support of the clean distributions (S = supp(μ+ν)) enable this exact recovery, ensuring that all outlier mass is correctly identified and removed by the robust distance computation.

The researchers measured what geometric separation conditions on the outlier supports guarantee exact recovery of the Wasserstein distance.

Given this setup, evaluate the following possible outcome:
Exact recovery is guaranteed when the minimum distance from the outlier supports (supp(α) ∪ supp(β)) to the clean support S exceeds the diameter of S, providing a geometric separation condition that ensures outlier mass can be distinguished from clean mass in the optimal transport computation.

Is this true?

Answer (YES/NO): NO